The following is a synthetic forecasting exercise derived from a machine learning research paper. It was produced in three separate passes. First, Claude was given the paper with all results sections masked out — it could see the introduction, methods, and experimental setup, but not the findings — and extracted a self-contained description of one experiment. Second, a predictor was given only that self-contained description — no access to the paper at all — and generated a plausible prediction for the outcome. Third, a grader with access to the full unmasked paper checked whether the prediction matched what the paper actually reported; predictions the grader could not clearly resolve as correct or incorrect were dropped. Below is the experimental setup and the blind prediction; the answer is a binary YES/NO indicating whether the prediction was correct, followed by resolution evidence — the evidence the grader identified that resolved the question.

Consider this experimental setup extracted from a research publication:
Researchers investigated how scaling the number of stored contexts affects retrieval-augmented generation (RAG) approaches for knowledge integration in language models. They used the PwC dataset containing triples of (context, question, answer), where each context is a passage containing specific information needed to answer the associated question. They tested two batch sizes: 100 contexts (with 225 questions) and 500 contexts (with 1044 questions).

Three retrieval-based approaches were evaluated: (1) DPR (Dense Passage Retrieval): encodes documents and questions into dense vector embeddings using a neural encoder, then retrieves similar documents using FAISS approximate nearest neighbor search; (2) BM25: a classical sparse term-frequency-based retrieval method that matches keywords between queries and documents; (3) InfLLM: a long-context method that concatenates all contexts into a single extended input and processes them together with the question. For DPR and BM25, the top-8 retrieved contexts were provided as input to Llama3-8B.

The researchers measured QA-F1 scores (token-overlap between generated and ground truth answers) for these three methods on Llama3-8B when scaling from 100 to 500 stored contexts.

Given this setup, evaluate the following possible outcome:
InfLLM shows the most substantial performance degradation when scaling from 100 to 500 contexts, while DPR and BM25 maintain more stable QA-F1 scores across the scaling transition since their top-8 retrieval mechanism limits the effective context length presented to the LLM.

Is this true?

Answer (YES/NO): NO